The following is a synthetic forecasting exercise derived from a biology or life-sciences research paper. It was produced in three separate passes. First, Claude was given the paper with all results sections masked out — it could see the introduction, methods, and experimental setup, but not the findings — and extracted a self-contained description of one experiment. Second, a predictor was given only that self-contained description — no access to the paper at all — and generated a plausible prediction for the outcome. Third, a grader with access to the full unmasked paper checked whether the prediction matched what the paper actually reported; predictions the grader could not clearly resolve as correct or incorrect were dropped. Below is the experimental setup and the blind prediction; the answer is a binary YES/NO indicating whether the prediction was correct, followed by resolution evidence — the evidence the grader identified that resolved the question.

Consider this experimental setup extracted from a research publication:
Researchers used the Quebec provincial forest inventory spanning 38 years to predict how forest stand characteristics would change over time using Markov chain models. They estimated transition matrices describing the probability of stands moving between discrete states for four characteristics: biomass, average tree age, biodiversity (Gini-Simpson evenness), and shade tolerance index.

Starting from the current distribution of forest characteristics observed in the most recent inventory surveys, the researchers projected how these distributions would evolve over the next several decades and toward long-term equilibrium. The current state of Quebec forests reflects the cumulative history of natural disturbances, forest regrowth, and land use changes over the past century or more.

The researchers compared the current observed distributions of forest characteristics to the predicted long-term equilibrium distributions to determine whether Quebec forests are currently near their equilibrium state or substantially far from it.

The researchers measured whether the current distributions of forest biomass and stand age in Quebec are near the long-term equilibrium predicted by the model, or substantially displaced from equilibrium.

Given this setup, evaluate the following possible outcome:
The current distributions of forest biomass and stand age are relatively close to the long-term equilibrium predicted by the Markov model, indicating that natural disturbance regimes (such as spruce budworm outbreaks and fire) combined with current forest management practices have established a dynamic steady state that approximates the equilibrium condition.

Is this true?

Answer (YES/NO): NO